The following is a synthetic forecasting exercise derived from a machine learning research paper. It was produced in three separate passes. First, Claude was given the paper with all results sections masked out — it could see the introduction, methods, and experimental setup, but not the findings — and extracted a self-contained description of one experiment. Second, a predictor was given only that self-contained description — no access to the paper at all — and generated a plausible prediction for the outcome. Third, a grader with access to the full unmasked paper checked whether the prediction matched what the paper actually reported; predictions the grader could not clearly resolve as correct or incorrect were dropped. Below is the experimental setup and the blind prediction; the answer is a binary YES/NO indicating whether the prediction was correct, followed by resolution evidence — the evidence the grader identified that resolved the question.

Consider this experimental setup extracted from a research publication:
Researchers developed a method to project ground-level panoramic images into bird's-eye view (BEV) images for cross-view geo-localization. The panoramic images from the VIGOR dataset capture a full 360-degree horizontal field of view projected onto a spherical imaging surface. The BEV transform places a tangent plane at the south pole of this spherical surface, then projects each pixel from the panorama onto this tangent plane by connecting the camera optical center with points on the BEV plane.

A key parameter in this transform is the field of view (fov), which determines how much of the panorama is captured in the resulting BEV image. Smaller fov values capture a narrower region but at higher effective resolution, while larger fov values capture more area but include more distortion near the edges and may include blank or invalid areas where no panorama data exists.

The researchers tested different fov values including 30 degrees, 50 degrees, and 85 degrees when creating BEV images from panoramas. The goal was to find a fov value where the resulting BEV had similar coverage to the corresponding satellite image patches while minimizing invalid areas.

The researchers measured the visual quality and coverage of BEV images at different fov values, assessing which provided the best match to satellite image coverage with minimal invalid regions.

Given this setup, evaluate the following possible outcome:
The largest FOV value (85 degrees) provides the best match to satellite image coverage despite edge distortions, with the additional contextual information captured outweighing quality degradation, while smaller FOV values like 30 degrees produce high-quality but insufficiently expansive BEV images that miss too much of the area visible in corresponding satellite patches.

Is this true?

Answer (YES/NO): NO